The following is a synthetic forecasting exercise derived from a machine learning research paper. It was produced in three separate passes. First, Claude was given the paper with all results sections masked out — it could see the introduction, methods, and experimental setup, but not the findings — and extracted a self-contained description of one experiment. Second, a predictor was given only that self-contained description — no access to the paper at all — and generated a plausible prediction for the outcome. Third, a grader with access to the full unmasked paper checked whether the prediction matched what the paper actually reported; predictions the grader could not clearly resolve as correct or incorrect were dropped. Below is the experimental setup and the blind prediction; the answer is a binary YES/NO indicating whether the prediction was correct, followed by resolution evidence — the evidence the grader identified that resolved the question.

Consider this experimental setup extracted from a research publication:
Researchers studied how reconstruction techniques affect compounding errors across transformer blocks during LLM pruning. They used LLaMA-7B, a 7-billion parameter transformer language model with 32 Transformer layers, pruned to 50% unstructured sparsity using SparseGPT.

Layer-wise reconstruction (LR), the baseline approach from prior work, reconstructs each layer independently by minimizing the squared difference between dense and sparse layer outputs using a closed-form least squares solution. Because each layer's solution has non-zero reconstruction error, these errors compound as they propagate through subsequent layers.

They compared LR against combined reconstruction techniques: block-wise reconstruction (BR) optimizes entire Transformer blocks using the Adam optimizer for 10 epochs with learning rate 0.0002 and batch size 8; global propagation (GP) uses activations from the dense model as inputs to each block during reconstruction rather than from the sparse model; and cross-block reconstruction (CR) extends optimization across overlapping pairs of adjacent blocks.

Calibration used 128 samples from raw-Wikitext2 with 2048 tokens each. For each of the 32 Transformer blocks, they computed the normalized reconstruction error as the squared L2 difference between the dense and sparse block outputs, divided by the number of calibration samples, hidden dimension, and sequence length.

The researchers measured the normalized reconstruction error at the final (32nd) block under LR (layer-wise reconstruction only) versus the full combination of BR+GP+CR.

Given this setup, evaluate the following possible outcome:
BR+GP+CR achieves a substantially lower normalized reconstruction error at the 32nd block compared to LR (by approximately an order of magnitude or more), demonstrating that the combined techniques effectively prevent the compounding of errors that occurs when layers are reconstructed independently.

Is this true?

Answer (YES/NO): NO